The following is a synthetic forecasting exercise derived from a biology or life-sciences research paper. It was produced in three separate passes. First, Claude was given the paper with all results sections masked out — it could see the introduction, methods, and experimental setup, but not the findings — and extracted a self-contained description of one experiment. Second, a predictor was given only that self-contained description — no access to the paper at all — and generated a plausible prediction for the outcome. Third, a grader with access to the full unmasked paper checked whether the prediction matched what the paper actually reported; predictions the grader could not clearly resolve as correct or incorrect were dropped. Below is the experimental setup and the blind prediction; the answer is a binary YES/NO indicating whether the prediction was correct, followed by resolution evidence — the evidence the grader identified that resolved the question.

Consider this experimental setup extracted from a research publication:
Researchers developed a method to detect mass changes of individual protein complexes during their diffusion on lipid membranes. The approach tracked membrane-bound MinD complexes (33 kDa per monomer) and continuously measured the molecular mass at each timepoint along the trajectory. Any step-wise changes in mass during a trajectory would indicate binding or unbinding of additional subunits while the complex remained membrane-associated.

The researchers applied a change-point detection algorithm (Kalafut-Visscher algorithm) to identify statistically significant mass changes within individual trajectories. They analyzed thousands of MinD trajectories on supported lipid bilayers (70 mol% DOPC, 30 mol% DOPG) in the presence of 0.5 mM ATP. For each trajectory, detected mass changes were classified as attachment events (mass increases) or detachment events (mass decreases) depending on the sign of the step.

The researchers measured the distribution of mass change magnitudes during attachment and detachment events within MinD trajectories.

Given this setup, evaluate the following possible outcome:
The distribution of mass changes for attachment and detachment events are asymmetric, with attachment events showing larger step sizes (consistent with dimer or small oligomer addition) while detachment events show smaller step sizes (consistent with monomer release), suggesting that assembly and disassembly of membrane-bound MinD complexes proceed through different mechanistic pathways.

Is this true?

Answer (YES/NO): NO